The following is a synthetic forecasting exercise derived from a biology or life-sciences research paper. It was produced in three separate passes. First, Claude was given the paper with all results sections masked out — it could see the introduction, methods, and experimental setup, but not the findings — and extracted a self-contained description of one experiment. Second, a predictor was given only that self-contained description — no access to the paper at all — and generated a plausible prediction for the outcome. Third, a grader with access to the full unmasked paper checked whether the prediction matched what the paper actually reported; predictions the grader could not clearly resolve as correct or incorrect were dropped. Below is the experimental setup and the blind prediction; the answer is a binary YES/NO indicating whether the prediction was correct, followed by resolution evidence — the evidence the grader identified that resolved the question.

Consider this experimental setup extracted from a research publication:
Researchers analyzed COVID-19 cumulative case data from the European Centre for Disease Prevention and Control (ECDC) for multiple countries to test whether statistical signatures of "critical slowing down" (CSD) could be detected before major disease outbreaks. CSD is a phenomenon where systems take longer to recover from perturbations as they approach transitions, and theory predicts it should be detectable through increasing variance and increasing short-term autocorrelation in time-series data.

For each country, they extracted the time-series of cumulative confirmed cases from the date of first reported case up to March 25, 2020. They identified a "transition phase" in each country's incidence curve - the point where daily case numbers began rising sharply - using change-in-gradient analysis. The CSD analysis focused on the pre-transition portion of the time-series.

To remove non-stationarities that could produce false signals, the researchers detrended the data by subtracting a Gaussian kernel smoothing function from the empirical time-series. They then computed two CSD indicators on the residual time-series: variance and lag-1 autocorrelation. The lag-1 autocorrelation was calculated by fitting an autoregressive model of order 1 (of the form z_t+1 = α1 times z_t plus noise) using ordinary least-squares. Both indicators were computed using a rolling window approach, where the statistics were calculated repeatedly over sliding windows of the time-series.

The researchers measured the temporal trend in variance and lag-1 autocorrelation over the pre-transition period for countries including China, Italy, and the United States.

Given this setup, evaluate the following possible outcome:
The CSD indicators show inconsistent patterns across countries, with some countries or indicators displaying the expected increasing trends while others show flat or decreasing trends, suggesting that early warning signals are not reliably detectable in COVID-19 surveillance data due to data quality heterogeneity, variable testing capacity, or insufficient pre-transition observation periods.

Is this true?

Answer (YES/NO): NO